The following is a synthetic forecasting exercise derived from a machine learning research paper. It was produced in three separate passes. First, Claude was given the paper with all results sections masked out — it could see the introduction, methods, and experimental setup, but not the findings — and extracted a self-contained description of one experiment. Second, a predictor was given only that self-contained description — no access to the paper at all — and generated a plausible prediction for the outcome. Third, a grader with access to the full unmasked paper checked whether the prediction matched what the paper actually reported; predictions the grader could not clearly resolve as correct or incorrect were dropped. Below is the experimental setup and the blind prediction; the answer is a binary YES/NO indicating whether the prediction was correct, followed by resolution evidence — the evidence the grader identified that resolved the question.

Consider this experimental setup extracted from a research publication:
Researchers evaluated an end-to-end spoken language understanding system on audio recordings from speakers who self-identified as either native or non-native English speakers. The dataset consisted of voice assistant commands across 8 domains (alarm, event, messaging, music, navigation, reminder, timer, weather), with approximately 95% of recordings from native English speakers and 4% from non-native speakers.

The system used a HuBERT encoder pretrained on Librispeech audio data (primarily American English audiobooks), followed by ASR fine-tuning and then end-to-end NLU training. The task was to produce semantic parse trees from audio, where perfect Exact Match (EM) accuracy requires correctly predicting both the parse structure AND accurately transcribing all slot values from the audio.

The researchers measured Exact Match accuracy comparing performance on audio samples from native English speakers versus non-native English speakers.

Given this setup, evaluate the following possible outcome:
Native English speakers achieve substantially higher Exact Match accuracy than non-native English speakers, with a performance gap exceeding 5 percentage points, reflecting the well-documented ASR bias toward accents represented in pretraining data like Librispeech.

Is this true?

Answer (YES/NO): NO